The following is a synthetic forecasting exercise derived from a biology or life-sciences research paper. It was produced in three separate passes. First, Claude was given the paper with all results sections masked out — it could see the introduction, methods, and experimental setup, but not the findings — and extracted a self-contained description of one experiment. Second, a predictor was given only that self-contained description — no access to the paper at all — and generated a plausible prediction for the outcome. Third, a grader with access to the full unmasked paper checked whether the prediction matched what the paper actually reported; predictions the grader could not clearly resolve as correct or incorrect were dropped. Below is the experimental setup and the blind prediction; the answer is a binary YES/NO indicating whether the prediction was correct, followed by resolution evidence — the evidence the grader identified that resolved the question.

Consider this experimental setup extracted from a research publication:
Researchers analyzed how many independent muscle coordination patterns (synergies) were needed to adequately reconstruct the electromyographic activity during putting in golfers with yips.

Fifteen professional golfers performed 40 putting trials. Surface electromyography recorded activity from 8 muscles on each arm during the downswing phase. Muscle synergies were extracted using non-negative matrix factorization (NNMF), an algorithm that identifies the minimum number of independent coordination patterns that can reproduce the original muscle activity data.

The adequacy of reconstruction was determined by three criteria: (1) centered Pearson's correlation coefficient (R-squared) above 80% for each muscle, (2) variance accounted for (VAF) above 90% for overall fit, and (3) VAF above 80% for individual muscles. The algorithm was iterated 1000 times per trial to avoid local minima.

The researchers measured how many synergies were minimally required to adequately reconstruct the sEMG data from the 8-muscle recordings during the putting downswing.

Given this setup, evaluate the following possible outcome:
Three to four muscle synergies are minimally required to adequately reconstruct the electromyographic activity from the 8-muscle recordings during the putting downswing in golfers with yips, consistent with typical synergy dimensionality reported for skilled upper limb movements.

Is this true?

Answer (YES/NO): YES